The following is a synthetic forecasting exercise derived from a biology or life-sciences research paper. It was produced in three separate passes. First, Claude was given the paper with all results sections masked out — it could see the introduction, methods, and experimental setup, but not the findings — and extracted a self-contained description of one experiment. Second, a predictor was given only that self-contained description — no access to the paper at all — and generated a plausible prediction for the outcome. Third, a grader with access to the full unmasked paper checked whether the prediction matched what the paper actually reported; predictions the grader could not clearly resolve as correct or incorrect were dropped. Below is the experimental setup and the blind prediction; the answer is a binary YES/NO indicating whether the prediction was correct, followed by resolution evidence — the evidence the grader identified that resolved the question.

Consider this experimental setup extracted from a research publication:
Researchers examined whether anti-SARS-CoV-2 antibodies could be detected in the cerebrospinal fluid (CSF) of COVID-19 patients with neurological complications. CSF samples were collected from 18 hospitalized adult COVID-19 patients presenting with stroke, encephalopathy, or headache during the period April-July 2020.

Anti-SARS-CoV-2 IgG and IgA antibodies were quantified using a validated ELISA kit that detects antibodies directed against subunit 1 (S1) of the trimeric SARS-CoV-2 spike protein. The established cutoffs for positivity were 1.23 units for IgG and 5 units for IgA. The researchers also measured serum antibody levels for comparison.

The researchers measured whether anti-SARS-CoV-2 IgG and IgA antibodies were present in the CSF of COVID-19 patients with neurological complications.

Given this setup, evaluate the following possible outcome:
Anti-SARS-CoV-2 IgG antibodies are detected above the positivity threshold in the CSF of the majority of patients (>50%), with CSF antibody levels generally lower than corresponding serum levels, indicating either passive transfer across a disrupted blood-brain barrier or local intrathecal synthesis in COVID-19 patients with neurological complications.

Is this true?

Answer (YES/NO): NO